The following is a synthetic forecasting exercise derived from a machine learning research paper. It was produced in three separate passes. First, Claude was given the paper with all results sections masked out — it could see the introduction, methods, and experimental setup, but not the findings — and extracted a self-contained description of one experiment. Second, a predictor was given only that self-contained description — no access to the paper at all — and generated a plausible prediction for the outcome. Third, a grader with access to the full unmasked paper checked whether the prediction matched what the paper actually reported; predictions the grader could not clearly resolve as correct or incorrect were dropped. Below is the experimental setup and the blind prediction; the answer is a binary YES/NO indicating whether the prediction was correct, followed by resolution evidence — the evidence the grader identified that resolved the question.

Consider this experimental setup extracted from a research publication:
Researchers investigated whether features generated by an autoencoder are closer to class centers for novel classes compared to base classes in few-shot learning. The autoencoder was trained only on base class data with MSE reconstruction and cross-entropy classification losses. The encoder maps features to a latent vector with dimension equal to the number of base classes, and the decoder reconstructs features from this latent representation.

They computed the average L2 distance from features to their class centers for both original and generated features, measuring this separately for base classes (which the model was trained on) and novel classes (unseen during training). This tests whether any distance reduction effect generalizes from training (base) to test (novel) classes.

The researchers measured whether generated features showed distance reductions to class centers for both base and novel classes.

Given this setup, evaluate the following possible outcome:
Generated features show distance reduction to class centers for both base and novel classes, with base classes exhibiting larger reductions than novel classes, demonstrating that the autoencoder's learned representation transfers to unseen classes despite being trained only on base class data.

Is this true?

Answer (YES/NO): NO